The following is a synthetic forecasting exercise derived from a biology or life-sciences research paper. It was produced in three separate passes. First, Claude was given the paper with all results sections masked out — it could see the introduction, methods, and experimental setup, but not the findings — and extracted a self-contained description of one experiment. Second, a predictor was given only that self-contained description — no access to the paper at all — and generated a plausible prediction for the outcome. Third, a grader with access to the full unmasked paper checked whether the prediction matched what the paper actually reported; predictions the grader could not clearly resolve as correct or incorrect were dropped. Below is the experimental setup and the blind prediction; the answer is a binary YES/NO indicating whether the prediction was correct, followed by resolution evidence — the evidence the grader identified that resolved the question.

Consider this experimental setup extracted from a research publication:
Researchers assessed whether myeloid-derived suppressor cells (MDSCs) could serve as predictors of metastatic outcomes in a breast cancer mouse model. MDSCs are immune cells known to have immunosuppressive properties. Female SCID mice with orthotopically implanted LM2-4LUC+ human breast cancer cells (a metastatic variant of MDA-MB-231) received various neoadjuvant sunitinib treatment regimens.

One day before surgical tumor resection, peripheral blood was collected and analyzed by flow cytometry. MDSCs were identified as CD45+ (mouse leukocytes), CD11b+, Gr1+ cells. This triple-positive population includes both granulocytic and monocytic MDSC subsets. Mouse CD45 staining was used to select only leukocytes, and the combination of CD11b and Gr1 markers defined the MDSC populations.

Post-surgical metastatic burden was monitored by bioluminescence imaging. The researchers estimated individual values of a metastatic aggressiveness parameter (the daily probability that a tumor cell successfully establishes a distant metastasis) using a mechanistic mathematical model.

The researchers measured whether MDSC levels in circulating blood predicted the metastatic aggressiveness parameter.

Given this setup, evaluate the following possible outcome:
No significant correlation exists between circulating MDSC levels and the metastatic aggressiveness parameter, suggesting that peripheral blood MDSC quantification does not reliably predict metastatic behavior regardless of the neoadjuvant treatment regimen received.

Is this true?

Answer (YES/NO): YES